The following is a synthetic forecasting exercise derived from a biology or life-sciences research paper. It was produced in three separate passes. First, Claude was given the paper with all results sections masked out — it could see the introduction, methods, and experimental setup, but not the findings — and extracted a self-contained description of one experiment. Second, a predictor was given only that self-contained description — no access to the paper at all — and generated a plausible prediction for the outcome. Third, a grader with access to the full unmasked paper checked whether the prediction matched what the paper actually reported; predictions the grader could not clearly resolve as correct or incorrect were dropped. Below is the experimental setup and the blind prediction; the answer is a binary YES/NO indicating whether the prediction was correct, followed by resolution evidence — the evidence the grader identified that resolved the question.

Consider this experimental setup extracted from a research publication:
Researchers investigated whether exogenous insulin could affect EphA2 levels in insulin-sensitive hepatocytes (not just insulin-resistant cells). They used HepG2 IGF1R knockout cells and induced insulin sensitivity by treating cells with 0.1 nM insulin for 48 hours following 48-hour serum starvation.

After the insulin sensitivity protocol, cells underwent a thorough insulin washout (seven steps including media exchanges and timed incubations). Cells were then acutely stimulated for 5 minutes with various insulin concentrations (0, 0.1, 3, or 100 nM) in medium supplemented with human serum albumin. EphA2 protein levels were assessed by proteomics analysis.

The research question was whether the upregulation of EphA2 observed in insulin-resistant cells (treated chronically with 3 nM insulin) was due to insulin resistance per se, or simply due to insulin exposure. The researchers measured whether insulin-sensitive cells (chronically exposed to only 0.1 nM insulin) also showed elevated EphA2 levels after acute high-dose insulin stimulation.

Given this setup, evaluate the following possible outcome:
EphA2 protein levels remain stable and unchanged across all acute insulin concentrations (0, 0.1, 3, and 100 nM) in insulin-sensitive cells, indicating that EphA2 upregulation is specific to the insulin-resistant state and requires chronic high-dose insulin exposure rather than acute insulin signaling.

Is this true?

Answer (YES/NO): NO